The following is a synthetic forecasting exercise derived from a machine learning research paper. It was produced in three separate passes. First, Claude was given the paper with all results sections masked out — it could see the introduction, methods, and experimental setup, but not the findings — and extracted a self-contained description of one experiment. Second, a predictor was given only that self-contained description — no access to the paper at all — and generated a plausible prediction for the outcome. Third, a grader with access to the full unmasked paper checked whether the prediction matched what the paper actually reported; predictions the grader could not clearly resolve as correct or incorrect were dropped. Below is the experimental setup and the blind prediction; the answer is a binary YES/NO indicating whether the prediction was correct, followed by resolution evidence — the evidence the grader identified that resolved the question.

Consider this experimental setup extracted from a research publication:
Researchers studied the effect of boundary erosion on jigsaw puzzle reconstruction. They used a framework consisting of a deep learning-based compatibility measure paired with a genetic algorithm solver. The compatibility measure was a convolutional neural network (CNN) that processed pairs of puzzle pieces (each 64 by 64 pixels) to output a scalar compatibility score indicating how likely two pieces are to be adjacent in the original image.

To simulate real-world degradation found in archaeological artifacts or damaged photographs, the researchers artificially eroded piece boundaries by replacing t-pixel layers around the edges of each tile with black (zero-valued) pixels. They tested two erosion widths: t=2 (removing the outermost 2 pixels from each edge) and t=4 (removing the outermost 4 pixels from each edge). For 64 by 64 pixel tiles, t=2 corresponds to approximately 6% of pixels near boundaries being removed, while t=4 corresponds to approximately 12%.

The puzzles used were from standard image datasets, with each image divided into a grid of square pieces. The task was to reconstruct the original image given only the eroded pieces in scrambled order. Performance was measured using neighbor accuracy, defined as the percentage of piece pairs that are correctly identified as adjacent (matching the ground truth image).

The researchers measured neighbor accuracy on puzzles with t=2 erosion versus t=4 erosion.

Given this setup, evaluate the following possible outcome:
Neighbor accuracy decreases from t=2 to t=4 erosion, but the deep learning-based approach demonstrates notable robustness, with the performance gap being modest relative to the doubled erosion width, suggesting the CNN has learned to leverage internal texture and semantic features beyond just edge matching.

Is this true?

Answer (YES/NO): YES